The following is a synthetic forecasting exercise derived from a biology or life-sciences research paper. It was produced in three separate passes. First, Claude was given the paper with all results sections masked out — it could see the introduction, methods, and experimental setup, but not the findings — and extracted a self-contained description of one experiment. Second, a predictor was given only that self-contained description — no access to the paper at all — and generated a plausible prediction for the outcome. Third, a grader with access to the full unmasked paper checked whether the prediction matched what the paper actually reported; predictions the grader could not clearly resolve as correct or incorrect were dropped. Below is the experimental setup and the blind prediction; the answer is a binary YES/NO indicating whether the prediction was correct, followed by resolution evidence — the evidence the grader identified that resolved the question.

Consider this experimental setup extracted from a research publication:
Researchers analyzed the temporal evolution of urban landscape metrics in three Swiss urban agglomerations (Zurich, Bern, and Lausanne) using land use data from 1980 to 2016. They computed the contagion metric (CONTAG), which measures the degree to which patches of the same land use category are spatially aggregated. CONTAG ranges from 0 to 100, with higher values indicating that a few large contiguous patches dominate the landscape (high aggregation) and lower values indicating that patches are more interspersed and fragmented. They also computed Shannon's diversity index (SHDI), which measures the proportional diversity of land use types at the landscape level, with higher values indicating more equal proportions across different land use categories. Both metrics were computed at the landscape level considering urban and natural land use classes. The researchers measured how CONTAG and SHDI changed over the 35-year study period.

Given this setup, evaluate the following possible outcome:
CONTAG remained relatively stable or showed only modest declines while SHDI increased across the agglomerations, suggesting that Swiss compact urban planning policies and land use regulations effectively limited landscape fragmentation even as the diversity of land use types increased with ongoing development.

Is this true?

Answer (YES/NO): NO